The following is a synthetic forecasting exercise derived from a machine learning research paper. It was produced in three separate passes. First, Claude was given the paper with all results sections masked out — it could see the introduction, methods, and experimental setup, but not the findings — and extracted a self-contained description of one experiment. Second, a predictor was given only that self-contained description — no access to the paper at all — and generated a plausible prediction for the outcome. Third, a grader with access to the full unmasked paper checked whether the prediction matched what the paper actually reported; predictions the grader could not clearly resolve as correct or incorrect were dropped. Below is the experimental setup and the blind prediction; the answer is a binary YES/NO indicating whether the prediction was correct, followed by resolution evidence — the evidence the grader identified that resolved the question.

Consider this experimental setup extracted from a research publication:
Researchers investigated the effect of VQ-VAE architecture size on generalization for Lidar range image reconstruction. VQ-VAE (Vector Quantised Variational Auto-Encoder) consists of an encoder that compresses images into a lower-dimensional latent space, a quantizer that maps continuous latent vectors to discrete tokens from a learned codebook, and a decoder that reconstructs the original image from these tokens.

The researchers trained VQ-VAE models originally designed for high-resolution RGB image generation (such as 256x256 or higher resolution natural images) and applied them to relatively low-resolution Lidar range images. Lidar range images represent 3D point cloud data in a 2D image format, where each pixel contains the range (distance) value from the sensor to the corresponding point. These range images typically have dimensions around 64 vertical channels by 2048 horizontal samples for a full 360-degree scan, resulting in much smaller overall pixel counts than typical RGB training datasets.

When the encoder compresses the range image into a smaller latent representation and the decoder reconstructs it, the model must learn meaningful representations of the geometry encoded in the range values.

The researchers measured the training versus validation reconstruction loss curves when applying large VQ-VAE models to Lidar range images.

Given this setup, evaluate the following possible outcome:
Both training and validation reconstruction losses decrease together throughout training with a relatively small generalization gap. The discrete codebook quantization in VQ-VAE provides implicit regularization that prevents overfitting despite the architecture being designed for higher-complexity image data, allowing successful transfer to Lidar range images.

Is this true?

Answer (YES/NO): NO